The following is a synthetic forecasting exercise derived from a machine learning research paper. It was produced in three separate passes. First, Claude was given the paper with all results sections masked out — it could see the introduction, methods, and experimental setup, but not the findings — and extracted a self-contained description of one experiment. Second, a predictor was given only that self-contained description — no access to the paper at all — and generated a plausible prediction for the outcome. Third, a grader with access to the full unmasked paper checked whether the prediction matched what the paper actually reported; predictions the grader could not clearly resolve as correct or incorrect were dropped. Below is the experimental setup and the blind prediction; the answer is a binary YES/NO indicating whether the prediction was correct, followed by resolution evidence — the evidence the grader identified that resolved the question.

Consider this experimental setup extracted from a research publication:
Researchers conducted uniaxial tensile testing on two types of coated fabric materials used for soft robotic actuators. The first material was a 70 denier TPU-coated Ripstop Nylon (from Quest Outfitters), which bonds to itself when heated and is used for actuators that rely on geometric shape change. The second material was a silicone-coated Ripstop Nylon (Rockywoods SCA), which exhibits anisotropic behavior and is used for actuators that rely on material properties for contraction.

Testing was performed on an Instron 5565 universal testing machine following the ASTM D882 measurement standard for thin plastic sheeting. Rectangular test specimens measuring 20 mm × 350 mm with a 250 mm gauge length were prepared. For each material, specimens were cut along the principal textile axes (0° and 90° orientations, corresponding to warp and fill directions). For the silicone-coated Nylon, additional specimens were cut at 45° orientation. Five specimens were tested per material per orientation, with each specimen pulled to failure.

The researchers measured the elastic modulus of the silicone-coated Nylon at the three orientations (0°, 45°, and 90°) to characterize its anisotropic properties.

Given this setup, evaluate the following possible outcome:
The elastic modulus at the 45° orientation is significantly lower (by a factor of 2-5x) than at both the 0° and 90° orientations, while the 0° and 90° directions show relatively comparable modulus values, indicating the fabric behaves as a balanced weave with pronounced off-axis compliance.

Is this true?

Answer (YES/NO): NO